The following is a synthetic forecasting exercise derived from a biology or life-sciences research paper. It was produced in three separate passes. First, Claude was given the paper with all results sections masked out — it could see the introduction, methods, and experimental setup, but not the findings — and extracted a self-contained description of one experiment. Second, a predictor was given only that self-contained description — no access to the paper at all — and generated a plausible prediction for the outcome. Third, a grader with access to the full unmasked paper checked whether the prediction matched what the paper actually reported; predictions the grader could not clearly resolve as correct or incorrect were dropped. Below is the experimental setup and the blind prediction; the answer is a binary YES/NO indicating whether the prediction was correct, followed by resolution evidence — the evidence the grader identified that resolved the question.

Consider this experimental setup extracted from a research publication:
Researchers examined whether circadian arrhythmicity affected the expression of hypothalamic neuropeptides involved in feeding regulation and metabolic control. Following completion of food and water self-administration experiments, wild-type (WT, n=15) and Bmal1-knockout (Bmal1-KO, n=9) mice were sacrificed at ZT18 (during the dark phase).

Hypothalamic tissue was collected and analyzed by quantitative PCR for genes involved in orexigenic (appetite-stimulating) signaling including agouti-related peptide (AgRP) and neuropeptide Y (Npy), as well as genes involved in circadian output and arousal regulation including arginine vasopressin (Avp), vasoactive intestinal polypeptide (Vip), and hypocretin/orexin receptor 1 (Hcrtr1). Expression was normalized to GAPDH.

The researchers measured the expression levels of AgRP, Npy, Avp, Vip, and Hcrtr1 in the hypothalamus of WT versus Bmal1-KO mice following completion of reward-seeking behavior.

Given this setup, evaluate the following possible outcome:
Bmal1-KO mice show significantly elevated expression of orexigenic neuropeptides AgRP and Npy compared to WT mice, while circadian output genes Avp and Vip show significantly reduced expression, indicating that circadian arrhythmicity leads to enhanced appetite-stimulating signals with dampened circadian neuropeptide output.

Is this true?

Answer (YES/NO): NO